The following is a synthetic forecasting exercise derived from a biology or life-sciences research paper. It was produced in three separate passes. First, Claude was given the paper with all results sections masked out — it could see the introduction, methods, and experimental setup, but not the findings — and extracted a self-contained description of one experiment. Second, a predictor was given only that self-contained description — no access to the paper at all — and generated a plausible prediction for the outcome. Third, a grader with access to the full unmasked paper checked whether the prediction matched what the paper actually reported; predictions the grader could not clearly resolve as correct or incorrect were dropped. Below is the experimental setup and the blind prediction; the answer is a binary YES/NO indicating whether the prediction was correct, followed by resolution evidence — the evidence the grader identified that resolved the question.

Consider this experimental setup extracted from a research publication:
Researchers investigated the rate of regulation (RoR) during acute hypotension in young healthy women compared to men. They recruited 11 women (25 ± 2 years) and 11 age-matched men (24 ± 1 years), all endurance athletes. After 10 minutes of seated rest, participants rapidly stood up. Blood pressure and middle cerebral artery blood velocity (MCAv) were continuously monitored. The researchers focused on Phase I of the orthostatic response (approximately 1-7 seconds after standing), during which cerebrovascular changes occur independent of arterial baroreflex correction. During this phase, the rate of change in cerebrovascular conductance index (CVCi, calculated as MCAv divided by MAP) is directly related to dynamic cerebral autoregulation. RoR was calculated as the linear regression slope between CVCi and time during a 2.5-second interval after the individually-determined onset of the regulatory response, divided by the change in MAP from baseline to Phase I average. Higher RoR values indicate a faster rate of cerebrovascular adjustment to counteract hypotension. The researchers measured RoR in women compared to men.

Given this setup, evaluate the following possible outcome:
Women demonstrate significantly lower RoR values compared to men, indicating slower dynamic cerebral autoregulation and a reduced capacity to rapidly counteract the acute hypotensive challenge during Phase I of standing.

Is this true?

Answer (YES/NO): NO